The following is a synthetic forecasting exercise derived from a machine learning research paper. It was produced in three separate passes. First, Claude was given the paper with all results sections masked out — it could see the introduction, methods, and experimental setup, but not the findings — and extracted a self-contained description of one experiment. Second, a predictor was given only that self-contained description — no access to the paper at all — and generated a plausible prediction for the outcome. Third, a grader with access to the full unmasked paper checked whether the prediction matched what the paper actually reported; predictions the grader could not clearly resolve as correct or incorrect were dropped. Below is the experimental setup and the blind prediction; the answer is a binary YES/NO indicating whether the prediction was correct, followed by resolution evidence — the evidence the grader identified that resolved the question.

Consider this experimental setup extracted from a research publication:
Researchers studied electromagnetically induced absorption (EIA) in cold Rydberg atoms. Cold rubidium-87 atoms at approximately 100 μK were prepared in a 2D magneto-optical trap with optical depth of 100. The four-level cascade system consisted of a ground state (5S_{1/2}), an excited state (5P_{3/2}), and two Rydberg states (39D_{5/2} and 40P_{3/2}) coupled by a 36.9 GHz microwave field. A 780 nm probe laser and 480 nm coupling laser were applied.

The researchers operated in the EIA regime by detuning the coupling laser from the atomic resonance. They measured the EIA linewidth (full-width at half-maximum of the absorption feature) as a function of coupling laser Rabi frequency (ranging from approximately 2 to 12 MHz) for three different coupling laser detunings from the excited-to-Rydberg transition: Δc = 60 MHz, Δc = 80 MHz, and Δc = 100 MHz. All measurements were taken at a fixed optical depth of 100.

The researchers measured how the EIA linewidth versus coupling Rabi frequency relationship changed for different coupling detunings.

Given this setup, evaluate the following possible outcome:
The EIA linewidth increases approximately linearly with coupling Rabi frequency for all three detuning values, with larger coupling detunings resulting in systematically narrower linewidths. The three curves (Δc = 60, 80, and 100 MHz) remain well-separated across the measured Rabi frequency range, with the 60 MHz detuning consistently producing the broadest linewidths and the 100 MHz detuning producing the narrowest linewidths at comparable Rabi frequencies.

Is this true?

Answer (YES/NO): NO